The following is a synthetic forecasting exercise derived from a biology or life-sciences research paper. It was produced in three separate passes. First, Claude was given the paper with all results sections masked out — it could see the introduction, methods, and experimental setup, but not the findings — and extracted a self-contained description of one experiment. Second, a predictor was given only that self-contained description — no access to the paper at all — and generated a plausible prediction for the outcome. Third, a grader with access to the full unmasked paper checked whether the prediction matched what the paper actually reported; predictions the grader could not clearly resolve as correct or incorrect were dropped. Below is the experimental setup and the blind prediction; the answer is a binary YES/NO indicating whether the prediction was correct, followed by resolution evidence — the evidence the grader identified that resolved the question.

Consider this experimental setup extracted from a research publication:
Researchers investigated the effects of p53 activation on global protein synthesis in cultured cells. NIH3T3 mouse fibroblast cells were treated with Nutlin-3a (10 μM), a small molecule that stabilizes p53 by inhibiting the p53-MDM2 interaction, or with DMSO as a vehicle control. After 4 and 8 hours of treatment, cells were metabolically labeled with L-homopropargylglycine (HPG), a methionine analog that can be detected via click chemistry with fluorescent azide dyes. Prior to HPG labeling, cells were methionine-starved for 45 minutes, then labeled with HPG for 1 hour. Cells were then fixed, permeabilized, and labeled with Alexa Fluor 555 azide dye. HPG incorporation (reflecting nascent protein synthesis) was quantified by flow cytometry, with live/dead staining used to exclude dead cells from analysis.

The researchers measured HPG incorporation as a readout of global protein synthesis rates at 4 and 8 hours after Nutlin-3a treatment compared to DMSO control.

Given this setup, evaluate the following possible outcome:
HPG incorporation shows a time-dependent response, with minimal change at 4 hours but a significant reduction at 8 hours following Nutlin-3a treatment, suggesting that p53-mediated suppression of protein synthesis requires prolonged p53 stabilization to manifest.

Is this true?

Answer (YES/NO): YES